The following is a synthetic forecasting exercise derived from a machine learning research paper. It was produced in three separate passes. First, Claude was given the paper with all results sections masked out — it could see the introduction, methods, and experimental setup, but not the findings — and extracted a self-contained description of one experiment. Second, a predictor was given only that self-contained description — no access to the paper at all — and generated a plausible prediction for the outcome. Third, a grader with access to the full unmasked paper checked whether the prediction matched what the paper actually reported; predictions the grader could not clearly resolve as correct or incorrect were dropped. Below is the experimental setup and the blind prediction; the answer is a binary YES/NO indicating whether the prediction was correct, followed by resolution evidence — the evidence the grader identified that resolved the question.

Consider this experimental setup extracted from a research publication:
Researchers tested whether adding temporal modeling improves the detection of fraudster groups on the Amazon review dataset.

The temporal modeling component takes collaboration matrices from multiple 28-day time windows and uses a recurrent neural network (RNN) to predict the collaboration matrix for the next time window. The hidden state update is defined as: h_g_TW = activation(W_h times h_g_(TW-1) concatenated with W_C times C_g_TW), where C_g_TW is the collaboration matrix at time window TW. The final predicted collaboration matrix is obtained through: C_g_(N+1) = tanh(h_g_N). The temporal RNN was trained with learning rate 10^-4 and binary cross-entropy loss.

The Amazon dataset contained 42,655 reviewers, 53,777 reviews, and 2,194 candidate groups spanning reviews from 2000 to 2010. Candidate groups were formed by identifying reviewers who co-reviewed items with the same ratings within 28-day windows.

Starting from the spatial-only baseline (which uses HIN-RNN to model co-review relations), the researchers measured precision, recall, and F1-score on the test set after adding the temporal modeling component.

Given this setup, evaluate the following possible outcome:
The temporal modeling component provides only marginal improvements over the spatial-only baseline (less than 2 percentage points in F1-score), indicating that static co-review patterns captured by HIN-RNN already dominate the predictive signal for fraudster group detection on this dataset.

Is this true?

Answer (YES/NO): NO